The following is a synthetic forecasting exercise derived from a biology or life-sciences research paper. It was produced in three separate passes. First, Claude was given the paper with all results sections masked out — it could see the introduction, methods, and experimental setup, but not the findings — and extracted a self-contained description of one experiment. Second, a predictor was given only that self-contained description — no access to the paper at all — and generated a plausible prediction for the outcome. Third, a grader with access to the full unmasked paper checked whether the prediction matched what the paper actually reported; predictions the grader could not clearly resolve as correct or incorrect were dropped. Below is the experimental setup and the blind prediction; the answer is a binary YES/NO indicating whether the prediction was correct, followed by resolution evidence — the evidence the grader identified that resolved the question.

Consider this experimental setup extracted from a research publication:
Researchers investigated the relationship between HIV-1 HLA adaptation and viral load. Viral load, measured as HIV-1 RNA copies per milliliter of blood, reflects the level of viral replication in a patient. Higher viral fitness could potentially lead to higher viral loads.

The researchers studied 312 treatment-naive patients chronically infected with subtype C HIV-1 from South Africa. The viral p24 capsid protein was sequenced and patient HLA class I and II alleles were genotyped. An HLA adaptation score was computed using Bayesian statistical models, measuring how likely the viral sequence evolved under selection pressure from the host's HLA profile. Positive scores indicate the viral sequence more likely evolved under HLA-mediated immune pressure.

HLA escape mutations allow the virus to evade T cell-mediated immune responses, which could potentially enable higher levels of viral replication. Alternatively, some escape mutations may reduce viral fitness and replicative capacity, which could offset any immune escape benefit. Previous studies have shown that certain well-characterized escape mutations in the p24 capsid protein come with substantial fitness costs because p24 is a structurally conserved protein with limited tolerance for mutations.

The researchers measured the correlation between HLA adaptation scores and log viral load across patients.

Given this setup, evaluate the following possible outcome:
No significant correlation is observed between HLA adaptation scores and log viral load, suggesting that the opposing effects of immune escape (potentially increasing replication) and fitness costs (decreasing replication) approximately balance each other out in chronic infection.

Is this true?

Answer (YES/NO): YES